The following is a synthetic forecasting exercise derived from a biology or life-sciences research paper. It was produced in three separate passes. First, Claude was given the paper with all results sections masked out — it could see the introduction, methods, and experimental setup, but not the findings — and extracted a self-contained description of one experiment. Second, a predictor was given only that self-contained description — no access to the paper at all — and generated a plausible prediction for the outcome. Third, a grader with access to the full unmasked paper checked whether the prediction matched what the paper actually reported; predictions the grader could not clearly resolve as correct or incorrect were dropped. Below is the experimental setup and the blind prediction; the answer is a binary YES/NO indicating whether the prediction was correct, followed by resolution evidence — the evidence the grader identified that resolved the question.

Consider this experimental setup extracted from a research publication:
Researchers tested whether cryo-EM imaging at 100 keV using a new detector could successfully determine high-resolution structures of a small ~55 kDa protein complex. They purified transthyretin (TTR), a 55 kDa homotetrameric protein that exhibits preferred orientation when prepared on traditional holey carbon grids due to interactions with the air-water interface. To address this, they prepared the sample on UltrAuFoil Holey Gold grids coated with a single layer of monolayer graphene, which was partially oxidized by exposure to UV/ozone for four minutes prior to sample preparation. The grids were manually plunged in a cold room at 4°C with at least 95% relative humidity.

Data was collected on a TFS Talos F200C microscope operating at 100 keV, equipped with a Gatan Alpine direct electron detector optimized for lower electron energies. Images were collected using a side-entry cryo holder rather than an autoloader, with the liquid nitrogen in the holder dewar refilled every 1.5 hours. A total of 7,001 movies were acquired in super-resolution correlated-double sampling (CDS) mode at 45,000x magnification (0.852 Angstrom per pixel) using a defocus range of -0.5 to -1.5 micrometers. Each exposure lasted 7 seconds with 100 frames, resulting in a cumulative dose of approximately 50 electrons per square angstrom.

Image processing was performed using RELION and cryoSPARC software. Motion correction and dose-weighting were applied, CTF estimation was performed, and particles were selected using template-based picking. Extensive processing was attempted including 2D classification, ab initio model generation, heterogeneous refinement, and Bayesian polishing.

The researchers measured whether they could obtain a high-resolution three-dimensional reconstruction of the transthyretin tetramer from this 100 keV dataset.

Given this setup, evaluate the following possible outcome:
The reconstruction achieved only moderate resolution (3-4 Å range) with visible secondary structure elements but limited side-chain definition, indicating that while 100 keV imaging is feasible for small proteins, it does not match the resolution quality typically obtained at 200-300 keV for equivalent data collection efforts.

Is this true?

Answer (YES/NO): NO